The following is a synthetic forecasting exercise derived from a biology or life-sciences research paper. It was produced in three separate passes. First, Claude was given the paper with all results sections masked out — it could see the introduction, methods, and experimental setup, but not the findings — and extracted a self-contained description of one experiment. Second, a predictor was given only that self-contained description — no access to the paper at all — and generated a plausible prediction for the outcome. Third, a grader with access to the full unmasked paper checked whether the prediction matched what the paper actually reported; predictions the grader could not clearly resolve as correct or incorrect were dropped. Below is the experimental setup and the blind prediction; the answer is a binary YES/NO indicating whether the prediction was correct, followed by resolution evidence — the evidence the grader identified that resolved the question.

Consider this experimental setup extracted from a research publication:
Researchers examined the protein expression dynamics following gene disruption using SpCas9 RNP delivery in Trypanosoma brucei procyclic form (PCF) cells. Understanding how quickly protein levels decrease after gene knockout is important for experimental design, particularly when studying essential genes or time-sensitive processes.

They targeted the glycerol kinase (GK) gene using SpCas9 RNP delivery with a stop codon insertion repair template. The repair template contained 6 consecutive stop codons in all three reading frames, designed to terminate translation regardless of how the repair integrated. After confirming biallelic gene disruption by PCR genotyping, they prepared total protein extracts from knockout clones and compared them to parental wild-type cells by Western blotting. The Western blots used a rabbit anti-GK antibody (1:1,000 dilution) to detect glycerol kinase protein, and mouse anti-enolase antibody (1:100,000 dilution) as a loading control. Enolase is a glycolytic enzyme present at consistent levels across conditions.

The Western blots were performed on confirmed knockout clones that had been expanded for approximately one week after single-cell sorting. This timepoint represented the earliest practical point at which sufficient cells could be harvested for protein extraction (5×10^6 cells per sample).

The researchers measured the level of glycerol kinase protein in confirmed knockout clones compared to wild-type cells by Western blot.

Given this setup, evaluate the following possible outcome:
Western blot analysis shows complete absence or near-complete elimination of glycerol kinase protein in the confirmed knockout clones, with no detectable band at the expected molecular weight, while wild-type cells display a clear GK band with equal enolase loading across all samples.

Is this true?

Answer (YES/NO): YES